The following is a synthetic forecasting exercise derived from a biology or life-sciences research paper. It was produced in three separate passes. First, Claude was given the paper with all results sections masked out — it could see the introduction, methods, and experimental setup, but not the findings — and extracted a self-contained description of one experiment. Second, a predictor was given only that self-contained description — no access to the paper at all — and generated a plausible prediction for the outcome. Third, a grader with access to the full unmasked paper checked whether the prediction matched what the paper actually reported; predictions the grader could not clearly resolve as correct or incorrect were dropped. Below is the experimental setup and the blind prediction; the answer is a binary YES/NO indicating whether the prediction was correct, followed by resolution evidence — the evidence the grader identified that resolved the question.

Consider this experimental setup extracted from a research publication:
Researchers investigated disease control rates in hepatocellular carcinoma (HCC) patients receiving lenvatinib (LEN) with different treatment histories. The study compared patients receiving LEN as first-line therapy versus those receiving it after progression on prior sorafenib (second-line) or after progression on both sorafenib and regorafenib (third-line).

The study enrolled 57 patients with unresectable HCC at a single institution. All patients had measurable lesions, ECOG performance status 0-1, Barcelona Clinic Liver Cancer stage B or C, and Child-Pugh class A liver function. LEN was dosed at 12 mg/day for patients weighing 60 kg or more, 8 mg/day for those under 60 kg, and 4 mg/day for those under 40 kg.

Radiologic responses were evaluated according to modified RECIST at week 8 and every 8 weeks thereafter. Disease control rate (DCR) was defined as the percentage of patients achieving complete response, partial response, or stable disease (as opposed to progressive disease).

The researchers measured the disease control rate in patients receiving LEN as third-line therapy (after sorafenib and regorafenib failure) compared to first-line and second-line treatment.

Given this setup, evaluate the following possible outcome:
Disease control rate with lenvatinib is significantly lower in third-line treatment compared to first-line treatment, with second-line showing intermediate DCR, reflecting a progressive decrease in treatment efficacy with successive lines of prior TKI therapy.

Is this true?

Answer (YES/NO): NO